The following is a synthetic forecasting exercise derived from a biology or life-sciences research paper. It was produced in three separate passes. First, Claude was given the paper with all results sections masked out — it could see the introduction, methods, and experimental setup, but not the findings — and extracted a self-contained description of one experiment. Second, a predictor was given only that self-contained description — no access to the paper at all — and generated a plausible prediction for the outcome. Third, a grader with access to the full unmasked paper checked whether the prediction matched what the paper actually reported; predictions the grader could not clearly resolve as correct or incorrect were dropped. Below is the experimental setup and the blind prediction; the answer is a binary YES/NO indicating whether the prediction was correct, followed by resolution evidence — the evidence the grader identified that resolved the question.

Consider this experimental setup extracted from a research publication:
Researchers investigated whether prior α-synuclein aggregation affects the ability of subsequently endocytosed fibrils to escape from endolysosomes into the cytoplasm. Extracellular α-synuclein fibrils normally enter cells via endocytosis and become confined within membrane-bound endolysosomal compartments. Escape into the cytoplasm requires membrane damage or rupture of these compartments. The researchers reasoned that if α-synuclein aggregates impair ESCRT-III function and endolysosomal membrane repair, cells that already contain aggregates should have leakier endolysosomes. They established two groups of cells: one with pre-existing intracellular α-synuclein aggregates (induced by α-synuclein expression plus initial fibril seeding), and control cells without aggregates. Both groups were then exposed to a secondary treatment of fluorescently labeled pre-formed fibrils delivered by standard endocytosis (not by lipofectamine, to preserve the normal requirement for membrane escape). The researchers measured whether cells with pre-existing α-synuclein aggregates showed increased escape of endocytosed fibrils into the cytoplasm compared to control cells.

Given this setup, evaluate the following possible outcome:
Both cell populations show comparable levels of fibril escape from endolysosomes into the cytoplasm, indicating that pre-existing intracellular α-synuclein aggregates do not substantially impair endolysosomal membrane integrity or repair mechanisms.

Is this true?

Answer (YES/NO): NO